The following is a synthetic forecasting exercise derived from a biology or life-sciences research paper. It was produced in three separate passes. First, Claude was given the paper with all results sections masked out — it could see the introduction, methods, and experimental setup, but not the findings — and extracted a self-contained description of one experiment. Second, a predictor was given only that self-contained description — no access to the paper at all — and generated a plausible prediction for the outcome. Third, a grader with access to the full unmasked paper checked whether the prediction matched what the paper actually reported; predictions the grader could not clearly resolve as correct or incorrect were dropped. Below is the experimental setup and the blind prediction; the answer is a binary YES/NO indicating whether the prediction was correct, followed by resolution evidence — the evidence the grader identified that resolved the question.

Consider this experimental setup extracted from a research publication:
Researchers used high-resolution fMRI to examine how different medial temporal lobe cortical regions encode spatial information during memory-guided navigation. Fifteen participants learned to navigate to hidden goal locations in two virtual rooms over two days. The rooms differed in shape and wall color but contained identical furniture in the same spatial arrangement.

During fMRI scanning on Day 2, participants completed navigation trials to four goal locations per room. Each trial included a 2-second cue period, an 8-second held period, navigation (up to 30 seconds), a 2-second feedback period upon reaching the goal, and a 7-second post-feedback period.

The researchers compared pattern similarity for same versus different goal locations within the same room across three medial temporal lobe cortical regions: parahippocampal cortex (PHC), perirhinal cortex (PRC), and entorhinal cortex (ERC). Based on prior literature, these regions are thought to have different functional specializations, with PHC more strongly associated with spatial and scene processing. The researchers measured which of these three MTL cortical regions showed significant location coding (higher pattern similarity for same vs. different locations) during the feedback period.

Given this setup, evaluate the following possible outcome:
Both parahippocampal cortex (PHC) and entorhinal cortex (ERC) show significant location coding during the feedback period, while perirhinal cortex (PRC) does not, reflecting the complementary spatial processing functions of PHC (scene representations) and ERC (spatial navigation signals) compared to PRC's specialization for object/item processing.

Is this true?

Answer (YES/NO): NO